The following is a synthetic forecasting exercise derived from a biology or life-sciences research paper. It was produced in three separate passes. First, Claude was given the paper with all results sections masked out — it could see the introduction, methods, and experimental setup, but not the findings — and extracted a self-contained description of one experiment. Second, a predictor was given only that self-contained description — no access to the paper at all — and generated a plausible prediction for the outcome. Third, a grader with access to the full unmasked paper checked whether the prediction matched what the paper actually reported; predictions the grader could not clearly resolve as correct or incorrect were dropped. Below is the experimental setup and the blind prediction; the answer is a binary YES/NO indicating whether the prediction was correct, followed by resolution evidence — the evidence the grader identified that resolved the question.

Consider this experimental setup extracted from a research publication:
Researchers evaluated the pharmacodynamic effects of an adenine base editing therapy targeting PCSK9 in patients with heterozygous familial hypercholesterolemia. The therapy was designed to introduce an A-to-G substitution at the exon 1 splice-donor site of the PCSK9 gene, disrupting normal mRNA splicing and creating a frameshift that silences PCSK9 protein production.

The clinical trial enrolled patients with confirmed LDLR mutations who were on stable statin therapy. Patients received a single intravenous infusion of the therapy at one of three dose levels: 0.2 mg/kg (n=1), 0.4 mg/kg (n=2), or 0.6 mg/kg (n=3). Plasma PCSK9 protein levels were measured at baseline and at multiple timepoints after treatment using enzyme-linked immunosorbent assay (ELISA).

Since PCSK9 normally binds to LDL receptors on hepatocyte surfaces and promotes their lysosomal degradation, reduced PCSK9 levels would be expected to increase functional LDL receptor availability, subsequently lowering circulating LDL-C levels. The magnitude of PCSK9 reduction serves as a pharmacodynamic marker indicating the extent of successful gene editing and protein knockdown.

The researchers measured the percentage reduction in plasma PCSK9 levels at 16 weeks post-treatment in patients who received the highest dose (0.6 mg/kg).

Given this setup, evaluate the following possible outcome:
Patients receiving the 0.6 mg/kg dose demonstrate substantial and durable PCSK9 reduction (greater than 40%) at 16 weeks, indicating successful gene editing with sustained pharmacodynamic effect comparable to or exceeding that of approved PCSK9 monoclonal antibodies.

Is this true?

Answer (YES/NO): YES